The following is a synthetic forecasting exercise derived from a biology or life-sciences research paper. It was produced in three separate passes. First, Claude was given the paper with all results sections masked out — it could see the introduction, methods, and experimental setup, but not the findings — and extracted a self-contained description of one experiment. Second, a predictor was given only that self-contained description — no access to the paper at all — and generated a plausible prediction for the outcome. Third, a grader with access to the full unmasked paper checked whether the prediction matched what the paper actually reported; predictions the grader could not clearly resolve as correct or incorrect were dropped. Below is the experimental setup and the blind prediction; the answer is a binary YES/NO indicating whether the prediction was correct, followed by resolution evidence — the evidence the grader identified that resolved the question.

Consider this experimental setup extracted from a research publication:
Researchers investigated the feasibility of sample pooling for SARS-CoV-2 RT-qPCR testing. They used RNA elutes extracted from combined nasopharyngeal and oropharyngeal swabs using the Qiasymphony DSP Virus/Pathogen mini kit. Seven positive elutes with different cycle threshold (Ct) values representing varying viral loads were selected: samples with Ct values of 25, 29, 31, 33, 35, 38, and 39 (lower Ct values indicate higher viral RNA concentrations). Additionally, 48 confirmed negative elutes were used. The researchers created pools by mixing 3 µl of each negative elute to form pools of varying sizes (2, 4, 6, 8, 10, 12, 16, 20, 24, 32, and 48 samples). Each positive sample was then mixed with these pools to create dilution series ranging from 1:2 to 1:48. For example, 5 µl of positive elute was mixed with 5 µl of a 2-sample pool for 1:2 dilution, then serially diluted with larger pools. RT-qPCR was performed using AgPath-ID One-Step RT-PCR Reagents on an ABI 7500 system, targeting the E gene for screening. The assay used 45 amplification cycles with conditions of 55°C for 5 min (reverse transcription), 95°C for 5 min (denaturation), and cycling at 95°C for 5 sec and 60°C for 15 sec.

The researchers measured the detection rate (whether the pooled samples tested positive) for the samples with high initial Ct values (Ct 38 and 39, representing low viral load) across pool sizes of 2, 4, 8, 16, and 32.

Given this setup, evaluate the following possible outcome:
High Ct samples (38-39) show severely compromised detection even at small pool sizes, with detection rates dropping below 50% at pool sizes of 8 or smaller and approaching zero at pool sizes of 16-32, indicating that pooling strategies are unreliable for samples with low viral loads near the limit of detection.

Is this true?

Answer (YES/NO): NO